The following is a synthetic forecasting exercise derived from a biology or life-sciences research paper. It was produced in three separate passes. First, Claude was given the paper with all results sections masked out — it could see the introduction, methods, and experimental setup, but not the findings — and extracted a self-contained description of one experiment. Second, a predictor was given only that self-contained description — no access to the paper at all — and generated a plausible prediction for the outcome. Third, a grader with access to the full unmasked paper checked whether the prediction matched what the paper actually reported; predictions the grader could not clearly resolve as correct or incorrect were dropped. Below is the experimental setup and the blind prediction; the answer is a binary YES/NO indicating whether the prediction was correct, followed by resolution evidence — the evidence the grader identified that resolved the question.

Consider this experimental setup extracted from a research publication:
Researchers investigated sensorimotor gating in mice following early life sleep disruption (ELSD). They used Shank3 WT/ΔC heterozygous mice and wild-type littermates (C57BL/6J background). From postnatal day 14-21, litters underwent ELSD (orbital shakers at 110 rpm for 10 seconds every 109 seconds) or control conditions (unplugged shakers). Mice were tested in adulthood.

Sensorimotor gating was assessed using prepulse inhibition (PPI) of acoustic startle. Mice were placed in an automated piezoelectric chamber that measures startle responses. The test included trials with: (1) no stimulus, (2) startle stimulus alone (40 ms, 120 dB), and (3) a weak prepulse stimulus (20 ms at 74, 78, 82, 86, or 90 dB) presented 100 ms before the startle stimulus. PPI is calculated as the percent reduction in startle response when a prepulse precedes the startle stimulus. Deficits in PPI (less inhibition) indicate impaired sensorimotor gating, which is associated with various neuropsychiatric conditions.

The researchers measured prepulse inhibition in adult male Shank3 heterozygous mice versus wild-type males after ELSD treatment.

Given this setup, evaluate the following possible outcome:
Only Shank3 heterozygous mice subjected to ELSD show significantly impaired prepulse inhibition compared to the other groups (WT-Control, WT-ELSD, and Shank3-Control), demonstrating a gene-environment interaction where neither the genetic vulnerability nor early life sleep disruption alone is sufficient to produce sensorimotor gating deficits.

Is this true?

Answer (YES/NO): YES